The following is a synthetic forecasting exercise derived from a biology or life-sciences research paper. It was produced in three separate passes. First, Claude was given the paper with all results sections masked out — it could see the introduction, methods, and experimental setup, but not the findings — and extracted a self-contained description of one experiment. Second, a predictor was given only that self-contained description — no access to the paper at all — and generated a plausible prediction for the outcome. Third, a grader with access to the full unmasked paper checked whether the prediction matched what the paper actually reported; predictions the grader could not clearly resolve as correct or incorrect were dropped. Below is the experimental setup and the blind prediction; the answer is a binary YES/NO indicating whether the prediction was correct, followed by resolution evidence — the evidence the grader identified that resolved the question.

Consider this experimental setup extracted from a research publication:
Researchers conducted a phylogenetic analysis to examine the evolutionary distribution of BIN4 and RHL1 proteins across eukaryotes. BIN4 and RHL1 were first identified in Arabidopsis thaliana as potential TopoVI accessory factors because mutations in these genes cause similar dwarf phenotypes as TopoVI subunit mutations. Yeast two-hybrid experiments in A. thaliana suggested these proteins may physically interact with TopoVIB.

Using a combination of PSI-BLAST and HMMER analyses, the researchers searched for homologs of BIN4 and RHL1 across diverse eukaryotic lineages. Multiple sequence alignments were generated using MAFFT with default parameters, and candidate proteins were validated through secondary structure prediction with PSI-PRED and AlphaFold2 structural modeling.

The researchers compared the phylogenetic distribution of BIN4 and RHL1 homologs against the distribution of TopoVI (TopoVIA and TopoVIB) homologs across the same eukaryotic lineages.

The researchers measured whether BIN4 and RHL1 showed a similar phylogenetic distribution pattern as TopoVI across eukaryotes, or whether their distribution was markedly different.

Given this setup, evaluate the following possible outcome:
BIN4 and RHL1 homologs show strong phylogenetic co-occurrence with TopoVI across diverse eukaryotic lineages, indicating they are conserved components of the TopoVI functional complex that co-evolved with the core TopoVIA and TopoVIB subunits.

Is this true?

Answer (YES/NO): YES